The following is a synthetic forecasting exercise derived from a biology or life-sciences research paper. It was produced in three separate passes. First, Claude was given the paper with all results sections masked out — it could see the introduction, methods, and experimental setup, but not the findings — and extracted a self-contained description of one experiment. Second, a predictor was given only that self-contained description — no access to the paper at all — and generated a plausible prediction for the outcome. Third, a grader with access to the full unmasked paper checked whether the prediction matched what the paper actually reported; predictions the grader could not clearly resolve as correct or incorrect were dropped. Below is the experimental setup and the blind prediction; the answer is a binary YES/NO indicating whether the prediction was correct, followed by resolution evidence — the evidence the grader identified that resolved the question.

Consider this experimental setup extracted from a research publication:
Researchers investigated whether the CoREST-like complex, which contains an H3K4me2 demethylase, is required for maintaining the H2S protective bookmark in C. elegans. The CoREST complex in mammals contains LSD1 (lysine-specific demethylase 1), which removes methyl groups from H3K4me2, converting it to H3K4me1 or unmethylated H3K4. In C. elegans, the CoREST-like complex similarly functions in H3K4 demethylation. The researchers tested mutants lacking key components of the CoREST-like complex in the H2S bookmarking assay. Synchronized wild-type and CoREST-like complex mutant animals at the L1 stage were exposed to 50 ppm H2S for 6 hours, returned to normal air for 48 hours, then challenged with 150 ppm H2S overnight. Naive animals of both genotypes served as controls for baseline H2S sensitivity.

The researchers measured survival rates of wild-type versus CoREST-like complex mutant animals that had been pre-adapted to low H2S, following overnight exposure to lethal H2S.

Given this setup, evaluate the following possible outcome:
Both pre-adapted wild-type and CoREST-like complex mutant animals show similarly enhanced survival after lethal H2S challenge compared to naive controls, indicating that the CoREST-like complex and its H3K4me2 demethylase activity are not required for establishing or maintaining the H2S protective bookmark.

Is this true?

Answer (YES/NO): NO